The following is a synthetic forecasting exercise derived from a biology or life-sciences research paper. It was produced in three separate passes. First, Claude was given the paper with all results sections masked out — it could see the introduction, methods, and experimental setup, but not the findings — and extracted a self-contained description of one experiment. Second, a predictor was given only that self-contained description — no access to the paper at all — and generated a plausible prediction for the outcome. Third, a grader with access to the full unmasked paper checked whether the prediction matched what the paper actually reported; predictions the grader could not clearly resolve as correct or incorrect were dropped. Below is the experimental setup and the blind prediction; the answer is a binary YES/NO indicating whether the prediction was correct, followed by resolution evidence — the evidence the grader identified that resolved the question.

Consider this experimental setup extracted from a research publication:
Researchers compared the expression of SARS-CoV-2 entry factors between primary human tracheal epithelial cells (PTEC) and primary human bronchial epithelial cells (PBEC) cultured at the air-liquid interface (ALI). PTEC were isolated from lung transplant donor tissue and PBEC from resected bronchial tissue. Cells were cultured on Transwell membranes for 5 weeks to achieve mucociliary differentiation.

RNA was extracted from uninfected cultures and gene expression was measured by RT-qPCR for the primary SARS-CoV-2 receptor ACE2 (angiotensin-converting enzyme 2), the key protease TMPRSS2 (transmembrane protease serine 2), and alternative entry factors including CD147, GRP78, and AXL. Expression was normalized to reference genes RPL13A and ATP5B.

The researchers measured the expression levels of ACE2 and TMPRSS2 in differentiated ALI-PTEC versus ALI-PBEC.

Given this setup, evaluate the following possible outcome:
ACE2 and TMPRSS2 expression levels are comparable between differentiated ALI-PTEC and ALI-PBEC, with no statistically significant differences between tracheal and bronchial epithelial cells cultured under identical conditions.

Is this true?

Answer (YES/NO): YES